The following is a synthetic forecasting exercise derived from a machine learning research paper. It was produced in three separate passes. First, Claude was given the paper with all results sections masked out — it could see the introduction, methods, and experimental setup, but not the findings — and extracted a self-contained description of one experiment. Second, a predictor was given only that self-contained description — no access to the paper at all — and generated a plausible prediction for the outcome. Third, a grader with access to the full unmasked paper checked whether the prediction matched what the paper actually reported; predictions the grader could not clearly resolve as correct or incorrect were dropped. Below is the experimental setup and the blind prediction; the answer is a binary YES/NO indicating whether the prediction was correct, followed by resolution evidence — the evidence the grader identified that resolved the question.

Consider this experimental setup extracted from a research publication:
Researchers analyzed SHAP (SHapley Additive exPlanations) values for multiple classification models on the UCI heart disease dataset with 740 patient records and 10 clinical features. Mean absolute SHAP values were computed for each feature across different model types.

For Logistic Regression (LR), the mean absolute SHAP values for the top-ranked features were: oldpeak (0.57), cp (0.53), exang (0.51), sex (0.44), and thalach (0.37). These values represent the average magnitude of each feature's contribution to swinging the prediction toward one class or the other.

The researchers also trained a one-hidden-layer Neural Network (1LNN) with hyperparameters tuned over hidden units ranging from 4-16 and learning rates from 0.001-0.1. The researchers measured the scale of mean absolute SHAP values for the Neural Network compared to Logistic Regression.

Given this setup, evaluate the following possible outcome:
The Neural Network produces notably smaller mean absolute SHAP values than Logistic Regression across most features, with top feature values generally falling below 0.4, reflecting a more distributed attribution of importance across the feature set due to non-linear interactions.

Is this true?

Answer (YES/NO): YES